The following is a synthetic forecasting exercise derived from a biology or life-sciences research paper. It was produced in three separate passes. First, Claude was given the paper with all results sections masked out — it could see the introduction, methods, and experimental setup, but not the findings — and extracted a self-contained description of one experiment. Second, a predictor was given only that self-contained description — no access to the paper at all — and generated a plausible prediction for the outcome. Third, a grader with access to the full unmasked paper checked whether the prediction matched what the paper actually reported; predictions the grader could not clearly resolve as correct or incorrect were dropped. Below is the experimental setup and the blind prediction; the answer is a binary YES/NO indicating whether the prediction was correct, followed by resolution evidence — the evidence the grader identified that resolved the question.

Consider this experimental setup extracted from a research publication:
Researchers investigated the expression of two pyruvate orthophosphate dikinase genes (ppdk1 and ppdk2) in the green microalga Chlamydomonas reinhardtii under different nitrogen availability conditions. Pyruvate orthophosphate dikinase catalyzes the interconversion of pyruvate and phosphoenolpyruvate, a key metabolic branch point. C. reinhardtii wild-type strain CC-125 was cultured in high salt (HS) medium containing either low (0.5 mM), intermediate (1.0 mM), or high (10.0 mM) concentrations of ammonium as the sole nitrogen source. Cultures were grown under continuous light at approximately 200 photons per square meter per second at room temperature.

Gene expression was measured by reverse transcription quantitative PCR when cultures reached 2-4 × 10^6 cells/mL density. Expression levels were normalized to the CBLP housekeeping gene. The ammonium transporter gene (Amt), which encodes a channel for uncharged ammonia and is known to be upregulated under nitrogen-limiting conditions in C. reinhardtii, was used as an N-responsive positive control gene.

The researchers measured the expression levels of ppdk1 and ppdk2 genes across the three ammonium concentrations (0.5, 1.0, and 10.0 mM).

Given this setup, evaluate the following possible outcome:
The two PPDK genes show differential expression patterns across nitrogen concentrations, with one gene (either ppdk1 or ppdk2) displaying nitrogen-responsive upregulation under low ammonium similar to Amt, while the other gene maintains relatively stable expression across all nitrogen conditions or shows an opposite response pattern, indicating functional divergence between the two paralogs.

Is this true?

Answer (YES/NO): NO